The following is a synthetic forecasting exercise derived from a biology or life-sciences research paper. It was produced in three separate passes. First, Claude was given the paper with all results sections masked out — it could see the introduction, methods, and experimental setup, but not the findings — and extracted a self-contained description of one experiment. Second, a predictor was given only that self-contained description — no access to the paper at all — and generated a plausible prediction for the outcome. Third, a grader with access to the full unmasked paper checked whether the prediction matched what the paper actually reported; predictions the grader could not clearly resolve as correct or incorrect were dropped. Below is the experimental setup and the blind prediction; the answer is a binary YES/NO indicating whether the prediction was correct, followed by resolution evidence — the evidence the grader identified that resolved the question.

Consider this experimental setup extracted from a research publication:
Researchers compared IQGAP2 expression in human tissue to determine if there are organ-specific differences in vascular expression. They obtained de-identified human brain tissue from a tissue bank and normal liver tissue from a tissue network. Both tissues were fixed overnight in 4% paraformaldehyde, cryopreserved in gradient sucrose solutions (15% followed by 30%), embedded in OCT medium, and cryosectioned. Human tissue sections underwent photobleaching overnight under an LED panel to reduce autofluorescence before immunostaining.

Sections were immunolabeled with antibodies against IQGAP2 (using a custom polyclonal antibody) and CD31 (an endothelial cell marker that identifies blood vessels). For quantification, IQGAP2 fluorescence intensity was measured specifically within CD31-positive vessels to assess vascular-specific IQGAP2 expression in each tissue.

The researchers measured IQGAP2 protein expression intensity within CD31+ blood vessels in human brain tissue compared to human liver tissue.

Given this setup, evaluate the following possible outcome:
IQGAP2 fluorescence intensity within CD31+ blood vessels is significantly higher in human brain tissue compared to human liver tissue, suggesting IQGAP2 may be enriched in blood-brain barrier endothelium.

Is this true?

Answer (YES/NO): YES